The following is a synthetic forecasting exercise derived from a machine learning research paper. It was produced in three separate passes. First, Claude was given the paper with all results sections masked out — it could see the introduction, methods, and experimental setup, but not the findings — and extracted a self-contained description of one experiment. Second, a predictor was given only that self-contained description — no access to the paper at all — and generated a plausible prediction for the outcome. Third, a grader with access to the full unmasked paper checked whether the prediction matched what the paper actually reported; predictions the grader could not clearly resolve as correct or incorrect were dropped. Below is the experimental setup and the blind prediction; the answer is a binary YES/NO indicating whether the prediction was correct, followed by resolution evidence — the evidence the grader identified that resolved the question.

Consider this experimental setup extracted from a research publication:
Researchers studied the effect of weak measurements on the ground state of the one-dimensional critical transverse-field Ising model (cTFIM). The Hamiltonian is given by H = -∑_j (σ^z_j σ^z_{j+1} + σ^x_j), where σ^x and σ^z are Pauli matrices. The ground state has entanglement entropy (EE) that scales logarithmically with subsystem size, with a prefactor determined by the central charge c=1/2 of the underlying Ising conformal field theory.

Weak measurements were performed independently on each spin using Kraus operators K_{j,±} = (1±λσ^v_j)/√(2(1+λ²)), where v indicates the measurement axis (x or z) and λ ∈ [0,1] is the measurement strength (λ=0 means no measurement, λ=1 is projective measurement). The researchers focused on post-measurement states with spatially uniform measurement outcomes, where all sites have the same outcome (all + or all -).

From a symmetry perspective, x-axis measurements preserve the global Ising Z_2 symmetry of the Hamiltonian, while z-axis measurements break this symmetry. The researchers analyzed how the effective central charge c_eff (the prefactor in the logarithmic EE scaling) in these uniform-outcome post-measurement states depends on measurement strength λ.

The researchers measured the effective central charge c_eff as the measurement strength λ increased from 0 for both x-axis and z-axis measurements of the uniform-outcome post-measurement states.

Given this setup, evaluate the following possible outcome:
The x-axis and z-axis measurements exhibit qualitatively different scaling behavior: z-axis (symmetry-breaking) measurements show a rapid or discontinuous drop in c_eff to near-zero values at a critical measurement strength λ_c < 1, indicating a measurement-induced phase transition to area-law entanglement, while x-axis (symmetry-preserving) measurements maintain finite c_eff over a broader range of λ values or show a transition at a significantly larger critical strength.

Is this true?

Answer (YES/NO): NO